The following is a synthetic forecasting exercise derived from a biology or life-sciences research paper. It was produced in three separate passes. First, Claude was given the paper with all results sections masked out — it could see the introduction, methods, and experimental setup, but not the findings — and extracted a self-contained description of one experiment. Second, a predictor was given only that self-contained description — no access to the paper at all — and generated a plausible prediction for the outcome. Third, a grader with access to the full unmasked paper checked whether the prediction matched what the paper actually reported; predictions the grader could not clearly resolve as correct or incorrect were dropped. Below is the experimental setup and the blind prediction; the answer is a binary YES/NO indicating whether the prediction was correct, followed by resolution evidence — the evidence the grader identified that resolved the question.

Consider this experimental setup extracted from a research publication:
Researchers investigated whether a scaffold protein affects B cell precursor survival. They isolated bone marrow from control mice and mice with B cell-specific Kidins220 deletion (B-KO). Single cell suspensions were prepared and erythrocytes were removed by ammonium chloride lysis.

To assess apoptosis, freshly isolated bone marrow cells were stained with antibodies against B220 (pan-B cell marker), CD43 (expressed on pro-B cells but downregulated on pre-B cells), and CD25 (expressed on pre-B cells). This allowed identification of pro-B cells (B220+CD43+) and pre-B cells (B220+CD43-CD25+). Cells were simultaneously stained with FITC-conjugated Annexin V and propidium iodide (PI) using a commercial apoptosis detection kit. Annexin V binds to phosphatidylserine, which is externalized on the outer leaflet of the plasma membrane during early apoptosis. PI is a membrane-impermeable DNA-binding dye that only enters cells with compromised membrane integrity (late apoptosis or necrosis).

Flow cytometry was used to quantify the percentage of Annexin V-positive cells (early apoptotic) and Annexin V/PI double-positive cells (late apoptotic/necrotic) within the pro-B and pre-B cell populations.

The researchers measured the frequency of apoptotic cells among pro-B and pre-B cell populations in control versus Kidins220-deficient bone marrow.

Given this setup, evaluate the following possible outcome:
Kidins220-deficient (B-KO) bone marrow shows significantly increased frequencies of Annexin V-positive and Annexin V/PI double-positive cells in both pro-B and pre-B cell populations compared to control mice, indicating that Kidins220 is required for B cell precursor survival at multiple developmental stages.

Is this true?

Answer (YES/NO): NO